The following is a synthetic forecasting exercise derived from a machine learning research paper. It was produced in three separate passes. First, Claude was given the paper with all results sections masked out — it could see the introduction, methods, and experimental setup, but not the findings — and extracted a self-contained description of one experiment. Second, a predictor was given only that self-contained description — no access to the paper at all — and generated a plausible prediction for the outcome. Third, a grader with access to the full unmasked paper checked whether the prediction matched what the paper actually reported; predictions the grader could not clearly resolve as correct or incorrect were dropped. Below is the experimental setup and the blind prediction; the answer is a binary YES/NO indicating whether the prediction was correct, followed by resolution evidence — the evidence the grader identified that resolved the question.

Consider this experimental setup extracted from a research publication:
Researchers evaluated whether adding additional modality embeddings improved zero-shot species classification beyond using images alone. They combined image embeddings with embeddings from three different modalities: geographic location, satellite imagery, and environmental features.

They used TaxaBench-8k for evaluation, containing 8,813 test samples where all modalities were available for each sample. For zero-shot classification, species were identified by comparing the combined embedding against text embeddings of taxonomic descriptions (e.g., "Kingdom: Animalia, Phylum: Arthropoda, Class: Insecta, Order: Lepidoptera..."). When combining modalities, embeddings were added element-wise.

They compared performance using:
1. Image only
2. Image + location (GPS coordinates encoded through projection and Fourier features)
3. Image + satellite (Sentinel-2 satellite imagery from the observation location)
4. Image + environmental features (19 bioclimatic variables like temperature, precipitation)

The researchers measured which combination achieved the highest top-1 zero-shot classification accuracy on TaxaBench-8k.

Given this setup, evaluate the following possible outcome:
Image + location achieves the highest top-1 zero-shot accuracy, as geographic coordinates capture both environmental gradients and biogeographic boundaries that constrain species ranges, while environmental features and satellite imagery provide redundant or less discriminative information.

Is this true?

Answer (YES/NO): NO